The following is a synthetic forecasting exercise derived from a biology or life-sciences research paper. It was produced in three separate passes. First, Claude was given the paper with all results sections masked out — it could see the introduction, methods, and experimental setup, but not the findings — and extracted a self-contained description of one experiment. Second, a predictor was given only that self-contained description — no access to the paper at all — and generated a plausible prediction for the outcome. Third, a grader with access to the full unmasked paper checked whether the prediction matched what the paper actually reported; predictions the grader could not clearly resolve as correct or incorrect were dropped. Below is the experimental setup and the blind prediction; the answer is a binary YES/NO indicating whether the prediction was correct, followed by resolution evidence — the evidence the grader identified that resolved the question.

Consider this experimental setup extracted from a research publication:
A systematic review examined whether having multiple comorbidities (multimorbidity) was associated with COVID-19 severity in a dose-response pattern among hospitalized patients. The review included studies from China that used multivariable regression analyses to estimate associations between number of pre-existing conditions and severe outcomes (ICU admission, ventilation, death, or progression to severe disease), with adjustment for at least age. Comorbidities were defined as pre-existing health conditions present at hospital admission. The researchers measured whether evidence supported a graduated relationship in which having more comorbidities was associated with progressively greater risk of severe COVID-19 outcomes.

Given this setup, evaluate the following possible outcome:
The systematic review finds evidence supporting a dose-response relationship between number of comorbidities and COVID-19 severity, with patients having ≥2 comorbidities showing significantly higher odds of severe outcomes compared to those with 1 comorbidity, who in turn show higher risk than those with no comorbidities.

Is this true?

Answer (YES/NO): YES